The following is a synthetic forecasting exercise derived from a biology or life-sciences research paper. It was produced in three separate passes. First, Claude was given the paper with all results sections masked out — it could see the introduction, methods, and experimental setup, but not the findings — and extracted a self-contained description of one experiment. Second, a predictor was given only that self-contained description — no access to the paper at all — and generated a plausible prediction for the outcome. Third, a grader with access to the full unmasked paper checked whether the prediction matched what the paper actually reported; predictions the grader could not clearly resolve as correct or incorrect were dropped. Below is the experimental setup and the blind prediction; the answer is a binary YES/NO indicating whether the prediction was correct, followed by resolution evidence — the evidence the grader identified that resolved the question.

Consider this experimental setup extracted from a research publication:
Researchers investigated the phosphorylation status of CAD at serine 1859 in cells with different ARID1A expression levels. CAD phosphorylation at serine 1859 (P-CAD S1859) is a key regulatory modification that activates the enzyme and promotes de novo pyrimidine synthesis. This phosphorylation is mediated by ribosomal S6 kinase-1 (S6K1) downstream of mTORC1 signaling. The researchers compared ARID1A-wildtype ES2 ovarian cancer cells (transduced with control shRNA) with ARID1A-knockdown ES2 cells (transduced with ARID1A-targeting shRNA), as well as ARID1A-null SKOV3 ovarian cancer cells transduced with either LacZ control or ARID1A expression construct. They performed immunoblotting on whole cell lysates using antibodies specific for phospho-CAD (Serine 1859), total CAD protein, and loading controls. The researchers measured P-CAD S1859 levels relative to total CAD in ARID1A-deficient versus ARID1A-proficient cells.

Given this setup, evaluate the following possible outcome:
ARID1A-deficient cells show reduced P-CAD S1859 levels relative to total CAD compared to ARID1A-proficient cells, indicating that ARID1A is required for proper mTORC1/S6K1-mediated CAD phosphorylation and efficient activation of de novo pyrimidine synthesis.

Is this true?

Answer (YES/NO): NO